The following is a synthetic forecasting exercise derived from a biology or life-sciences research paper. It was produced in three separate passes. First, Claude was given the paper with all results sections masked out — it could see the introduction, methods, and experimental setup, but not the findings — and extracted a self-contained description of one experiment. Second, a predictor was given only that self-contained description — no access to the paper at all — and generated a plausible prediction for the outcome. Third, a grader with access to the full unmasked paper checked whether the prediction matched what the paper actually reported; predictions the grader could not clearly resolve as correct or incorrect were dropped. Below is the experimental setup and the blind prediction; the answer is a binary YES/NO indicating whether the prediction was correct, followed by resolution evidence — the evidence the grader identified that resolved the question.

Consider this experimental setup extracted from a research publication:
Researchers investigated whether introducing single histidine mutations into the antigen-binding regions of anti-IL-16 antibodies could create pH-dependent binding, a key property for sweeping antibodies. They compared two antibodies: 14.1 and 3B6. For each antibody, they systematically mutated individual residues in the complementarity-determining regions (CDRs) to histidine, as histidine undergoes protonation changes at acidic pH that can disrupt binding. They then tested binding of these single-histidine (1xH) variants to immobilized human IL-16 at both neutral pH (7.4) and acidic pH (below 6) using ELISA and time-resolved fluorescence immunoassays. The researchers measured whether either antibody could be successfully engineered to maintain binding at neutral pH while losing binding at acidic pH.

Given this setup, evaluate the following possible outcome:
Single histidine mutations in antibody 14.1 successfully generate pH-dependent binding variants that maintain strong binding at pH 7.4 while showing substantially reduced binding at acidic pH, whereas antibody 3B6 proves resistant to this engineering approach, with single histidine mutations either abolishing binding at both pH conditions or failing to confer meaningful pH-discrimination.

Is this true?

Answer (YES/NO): YES